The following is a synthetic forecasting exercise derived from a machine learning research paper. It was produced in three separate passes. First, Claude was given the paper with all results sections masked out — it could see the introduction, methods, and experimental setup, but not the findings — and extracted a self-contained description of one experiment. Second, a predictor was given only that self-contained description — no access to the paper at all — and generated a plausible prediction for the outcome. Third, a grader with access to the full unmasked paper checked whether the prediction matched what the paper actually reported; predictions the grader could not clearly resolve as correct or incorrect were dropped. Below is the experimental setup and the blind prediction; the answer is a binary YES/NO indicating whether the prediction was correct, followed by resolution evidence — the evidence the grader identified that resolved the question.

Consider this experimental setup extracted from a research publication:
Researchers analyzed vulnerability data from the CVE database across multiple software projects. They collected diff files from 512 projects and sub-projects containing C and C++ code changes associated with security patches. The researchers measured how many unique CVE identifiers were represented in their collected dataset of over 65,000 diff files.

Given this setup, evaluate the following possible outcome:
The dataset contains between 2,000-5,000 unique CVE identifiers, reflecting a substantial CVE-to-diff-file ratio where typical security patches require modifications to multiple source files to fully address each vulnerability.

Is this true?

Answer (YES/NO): YES